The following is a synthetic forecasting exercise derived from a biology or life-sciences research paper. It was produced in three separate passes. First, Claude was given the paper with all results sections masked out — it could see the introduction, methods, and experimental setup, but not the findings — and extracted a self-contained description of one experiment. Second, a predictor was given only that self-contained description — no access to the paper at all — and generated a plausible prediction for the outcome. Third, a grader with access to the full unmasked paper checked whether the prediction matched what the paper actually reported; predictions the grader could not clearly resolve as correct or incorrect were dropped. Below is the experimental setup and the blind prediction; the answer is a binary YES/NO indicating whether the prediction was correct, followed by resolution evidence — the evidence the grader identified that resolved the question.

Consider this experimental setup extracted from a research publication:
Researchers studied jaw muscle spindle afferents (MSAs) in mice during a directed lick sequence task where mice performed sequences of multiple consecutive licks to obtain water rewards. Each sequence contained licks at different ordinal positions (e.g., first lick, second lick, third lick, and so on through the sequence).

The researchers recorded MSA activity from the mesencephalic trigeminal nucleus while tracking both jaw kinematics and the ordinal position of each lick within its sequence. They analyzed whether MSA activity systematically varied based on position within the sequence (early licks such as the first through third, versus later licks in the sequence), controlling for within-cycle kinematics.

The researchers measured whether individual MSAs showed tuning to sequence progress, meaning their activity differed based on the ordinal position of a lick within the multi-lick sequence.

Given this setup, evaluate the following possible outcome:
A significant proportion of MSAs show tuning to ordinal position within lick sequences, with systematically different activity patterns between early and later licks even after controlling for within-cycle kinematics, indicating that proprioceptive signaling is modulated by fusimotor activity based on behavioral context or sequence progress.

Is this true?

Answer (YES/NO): YES